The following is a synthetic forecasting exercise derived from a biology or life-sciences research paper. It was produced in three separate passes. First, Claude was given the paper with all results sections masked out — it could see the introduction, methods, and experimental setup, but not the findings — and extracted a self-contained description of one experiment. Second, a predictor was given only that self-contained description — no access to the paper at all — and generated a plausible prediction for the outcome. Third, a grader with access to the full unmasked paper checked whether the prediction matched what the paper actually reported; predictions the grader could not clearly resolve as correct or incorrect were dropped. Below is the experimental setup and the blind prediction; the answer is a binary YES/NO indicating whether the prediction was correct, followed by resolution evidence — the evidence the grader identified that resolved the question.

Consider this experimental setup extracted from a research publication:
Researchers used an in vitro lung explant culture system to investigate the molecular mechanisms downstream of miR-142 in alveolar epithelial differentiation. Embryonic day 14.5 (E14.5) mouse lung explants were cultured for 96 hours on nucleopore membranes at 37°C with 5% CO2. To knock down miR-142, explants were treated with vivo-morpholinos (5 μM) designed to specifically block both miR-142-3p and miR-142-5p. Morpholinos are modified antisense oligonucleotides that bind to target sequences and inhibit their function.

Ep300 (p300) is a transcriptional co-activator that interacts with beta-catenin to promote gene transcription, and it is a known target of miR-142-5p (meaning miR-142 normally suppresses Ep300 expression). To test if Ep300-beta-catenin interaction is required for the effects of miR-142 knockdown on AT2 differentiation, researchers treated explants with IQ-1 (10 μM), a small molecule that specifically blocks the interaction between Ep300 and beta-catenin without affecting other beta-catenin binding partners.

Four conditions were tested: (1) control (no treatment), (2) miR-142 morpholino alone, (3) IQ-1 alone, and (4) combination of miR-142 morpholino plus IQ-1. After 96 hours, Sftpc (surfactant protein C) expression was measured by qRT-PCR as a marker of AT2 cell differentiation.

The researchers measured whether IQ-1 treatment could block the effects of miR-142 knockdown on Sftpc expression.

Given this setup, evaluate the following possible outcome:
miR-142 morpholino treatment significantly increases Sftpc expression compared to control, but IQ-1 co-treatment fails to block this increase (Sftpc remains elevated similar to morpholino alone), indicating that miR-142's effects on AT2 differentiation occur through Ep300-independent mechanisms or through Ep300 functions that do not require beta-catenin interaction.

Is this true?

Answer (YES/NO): NO